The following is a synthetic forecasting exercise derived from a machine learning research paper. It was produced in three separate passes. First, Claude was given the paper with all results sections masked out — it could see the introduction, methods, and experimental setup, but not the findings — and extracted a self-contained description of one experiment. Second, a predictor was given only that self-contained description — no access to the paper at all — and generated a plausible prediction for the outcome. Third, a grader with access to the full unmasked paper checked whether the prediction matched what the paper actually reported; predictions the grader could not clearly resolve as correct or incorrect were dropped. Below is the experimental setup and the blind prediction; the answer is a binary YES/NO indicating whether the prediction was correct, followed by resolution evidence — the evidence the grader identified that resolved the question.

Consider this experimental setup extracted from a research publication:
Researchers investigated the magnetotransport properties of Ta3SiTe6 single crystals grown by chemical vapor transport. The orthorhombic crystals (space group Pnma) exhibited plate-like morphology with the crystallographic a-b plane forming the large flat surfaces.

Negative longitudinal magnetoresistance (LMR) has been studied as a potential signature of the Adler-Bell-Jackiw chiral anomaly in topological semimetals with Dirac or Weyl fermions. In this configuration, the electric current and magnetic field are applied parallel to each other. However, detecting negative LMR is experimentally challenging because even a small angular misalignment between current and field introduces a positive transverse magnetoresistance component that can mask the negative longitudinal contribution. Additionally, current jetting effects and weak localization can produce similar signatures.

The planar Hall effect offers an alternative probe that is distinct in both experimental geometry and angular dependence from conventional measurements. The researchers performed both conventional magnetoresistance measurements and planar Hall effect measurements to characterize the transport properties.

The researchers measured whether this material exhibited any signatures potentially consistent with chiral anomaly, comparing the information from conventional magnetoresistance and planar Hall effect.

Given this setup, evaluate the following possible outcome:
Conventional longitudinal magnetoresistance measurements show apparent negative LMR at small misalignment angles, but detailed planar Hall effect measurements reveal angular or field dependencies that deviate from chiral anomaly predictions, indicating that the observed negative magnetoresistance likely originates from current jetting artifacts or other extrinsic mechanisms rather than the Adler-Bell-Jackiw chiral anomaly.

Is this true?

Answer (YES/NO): NO